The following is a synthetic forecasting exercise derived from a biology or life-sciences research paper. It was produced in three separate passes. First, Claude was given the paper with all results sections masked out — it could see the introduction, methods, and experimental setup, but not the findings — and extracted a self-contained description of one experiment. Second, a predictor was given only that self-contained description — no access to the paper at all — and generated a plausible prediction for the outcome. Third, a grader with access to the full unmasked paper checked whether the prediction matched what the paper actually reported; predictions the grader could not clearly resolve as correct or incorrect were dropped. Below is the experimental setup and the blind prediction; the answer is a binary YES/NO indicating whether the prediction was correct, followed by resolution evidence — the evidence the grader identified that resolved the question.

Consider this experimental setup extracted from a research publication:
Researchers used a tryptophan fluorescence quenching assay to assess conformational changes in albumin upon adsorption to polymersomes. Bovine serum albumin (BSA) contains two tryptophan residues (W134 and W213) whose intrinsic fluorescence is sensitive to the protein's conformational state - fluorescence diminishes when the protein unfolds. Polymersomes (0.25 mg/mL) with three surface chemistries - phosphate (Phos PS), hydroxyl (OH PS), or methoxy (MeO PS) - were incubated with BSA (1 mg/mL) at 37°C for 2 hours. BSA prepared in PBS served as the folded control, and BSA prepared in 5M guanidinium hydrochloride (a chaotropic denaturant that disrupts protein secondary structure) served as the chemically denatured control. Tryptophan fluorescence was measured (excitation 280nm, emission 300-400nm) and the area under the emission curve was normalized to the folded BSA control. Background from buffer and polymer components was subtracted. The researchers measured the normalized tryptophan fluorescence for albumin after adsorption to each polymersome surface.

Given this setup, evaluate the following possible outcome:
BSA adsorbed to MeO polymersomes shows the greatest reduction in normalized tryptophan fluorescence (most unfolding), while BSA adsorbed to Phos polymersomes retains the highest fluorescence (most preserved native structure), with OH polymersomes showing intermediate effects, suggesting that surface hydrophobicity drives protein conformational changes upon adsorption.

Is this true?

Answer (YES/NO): NO